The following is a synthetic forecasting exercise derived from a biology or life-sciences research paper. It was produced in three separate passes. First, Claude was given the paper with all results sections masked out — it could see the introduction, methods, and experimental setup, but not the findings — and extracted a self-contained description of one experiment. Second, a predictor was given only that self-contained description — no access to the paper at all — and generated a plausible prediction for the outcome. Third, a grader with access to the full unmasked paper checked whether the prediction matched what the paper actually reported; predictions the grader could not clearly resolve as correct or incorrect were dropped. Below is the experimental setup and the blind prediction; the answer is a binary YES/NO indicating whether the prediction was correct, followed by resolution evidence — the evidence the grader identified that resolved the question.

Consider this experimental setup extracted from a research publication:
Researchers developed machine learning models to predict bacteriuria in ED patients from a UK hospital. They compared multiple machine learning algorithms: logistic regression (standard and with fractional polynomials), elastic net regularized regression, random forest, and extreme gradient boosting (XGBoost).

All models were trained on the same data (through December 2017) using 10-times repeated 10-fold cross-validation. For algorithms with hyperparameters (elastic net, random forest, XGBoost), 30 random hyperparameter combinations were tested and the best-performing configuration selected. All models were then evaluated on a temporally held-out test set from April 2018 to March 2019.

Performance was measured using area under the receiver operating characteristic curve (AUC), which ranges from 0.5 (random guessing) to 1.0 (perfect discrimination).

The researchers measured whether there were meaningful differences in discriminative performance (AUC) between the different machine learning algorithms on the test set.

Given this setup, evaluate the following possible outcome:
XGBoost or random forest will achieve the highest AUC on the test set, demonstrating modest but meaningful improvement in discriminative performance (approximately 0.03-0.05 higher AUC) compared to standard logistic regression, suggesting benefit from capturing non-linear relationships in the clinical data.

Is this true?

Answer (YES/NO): NO